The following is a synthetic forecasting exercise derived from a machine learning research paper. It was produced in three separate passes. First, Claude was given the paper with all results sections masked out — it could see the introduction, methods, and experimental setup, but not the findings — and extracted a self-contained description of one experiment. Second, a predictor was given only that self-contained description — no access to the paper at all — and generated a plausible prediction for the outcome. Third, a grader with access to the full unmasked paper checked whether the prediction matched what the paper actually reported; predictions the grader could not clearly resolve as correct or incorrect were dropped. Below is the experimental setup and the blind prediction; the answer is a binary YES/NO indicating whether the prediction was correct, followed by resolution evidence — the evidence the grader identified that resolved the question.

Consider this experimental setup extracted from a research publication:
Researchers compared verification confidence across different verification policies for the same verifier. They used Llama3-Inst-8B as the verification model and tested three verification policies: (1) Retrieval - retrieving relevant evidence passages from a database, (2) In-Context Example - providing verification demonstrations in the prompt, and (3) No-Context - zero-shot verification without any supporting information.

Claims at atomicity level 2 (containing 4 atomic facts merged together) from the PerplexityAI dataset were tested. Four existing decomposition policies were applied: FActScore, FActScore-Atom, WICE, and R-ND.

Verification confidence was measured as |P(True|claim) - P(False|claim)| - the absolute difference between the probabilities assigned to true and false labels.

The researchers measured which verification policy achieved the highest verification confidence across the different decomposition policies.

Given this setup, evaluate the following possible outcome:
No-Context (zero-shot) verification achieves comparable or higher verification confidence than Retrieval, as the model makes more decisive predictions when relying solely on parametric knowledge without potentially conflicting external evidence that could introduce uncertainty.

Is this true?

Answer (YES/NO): NO